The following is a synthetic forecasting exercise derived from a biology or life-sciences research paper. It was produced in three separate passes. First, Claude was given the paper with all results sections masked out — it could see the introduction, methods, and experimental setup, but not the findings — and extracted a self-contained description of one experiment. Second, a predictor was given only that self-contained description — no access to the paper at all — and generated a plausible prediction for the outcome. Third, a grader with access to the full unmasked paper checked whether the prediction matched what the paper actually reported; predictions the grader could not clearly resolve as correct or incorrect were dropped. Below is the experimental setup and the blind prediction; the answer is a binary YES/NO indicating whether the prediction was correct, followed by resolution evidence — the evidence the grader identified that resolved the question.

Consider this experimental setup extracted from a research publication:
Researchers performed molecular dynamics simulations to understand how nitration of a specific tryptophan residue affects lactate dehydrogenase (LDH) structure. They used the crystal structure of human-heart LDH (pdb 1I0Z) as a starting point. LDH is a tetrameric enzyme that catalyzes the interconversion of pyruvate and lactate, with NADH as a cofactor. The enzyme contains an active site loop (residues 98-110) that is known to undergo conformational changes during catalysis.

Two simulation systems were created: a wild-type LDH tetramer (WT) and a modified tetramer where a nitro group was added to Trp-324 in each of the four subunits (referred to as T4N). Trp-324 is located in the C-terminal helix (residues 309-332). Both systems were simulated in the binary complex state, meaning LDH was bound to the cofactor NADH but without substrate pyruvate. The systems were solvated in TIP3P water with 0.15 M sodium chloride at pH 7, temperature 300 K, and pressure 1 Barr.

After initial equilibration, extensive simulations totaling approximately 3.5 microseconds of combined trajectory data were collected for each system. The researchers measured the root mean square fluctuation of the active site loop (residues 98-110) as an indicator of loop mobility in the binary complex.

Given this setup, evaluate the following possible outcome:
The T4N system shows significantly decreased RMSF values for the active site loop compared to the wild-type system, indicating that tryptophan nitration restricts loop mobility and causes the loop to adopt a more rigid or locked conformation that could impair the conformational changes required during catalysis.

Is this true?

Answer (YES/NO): YES